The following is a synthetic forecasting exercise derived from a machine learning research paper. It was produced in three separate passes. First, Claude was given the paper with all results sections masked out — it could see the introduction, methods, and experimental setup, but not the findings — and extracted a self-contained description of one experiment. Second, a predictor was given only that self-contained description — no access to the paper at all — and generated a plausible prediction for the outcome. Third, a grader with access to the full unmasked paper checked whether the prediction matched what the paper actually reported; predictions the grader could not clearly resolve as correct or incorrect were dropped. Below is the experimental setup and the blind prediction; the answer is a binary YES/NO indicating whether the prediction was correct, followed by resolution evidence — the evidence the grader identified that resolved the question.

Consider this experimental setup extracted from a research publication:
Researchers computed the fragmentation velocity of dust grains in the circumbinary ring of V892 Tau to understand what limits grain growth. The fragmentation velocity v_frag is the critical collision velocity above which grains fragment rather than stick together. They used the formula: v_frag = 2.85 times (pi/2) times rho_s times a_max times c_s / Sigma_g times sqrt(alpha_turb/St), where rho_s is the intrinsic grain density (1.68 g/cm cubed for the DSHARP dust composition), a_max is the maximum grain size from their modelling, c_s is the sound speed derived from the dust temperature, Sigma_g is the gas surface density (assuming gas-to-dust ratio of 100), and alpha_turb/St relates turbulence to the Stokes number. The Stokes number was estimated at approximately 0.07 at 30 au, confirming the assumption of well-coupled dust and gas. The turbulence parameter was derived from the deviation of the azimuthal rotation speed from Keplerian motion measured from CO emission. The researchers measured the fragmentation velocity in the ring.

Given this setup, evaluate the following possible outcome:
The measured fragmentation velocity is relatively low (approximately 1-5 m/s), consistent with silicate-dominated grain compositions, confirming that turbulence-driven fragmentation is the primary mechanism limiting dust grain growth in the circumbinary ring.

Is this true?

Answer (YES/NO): NO